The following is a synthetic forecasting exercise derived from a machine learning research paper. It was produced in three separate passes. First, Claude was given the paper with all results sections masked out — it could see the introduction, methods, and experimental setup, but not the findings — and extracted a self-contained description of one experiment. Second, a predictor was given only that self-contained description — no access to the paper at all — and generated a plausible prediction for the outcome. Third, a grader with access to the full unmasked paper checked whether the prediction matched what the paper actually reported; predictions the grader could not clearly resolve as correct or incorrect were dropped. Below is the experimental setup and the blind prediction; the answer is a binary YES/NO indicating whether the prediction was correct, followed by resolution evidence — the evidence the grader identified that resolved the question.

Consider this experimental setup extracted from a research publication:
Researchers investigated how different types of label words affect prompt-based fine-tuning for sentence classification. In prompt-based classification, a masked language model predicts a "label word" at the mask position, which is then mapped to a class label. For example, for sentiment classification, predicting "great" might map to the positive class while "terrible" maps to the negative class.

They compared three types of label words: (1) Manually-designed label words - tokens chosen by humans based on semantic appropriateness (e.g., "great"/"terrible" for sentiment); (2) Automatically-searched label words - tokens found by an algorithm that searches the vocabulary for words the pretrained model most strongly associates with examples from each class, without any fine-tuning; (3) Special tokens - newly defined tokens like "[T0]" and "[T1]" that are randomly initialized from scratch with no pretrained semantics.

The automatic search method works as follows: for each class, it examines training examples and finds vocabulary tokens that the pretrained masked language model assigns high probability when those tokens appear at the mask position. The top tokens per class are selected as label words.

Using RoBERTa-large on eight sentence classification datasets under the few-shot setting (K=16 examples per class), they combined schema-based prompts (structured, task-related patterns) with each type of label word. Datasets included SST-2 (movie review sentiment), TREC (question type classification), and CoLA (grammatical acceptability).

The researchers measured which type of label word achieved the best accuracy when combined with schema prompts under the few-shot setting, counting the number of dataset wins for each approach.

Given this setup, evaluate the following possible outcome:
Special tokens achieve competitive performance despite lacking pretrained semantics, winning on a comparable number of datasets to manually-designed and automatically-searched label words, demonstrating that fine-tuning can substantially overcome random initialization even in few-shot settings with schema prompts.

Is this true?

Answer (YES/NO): NO